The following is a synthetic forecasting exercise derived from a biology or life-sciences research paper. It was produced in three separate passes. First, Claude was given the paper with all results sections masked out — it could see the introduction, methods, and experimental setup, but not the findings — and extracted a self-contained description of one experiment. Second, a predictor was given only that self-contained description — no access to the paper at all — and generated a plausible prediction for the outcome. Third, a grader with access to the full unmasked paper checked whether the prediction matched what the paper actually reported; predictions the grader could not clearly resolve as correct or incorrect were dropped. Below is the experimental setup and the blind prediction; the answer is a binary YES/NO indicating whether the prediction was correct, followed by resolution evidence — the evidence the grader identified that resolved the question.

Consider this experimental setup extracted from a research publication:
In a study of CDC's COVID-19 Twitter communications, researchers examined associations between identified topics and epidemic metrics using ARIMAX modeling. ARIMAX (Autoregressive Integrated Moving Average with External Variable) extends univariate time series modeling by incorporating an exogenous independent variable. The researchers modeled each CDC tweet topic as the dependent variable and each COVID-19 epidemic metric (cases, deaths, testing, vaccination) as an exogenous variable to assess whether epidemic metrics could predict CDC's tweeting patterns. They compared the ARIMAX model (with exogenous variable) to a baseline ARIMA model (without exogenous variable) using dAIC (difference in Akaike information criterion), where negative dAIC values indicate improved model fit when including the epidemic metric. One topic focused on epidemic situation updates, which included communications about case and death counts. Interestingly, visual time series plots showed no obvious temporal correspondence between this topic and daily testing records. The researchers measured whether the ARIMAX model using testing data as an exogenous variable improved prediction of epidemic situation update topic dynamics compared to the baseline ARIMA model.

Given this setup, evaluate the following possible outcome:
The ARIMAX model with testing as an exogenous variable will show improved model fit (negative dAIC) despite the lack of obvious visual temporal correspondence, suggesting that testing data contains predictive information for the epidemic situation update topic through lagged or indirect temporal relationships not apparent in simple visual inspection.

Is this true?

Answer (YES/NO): NO